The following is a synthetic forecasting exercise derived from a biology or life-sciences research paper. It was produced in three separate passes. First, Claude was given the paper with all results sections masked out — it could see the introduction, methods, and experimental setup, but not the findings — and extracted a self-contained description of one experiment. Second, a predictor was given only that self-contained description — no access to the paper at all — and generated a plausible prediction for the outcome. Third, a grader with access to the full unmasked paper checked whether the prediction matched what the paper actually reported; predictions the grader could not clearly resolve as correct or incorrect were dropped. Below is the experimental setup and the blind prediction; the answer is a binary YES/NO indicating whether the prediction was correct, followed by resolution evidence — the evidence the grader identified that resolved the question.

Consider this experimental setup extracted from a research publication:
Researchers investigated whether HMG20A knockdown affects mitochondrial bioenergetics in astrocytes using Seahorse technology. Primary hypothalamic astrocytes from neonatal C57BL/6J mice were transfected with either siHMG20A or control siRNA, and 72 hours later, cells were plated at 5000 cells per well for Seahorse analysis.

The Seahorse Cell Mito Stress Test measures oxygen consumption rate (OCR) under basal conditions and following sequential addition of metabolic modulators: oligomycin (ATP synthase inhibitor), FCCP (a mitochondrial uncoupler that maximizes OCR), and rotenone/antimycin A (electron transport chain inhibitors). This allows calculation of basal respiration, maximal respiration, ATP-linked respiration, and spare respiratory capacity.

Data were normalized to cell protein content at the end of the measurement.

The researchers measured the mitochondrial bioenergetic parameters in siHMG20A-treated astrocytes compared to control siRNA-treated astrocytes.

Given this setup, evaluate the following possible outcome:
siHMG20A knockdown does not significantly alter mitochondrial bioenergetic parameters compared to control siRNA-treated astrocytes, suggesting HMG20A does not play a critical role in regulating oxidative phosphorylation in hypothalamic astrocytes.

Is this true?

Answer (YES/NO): NO